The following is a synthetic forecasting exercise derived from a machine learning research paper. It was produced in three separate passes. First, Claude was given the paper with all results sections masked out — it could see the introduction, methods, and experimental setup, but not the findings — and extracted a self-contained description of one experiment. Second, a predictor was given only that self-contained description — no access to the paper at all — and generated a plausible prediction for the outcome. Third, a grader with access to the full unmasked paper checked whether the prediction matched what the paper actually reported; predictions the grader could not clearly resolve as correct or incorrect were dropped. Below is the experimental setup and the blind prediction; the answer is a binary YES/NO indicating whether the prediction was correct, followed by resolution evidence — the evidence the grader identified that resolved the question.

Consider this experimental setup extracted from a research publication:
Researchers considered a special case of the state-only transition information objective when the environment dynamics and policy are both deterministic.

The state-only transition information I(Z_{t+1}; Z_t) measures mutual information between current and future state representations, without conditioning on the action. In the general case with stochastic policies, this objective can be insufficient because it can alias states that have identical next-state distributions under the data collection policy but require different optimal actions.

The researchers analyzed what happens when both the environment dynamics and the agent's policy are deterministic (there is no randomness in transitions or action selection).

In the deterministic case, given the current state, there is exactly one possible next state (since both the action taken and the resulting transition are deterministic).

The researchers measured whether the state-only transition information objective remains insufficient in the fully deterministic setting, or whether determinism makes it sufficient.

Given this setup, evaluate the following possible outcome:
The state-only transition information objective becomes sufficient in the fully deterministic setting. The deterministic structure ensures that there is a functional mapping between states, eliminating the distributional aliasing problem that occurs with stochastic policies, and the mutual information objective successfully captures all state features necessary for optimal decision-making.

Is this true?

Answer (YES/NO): YES